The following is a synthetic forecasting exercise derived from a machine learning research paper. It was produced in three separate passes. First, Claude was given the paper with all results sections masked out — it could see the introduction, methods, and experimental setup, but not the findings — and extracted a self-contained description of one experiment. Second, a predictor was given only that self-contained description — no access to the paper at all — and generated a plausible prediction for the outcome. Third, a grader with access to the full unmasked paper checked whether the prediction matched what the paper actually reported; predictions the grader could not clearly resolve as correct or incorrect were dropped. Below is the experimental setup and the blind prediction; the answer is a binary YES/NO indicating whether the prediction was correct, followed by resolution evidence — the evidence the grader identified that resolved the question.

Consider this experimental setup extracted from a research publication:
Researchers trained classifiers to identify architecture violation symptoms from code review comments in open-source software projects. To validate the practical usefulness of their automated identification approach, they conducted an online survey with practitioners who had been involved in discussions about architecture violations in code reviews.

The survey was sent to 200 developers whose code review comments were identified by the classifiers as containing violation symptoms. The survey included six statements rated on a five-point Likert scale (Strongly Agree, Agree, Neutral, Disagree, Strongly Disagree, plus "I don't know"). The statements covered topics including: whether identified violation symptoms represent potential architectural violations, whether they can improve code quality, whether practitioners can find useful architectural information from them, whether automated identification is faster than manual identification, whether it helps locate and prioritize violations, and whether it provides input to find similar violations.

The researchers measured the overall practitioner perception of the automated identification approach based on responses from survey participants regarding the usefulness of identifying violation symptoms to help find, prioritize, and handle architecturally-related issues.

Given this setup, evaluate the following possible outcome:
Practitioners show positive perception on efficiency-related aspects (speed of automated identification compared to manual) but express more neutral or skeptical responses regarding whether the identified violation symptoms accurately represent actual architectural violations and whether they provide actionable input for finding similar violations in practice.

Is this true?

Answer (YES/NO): NO